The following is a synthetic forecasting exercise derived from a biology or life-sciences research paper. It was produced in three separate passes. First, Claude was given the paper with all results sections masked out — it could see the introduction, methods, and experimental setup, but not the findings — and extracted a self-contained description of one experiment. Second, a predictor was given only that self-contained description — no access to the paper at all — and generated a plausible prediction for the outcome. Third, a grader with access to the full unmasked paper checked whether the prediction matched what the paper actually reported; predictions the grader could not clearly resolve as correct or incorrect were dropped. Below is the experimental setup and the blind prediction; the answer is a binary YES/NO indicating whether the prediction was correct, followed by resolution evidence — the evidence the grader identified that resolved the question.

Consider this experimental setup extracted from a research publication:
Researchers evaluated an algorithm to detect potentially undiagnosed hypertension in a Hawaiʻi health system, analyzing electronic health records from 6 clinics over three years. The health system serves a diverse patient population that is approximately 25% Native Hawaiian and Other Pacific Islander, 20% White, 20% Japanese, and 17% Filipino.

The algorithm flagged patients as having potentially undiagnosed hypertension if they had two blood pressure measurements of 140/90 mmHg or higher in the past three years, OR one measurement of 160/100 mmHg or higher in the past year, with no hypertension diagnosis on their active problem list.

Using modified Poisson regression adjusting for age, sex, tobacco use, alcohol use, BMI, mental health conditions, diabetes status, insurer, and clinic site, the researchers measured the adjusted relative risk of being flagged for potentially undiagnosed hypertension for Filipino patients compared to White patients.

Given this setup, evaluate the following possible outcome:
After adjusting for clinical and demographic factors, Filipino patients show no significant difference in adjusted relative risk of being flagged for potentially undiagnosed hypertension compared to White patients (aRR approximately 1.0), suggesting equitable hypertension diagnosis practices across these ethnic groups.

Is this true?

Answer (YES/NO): YES